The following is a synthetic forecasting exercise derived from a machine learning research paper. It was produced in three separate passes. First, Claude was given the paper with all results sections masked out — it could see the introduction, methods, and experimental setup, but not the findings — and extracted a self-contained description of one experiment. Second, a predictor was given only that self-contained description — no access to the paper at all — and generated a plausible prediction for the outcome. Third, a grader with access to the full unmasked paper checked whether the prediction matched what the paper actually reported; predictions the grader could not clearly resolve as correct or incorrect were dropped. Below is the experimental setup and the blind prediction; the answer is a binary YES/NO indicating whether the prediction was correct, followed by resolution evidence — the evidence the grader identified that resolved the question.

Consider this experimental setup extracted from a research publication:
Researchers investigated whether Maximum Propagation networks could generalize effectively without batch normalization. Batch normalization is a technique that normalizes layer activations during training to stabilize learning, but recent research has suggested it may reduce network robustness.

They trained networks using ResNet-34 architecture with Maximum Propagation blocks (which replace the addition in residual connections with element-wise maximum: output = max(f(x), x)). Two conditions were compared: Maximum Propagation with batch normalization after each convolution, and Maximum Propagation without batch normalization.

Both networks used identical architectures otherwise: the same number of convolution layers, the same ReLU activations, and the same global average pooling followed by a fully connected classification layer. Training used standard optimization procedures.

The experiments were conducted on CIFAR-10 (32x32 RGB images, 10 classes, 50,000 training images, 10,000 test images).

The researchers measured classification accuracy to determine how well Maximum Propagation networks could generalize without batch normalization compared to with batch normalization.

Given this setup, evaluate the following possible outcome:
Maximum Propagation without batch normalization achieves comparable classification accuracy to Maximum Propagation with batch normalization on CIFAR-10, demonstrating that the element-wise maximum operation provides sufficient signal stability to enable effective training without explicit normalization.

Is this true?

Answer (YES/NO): NO